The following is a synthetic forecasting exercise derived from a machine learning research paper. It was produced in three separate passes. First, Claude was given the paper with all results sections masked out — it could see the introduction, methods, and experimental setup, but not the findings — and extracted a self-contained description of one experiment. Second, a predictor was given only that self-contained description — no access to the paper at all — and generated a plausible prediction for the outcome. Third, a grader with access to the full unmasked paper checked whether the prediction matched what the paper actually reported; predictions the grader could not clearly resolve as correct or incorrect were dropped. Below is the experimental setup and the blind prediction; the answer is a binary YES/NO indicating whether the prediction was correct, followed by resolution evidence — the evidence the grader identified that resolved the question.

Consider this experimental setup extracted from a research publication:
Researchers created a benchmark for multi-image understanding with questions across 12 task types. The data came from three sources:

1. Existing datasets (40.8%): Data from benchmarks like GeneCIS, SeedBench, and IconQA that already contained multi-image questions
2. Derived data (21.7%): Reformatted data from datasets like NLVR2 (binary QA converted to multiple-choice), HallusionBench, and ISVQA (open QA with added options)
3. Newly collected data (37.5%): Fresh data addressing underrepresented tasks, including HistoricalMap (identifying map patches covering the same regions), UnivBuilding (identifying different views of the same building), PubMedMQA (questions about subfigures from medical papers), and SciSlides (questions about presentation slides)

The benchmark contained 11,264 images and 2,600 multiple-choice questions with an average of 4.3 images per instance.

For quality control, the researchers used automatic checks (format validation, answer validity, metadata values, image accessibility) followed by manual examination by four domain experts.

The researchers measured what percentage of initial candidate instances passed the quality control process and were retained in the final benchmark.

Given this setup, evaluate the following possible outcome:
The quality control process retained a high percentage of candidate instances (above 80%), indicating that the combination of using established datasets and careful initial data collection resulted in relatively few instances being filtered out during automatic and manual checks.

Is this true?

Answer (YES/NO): YES